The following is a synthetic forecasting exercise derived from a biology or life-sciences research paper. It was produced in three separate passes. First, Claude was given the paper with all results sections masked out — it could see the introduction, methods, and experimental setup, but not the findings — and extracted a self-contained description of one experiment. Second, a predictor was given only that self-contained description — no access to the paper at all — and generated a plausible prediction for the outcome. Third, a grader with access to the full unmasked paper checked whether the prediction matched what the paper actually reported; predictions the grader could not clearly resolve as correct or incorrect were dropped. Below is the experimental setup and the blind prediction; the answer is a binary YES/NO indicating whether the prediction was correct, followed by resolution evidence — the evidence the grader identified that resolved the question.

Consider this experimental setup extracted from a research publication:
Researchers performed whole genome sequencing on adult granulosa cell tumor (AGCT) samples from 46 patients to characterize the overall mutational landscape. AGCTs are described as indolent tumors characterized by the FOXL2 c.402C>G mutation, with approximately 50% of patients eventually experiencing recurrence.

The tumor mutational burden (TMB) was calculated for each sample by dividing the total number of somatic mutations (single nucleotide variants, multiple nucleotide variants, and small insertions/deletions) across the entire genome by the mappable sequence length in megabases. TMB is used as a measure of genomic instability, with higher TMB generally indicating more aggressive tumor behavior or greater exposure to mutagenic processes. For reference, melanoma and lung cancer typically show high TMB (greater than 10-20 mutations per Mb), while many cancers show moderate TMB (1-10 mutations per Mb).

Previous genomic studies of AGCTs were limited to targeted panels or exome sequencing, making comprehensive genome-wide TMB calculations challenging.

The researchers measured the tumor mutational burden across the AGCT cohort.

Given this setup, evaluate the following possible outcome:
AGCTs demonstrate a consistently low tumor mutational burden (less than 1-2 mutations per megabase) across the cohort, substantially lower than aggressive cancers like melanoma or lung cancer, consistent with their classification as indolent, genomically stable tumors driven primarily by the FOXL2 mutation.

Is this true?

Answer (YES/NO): NO